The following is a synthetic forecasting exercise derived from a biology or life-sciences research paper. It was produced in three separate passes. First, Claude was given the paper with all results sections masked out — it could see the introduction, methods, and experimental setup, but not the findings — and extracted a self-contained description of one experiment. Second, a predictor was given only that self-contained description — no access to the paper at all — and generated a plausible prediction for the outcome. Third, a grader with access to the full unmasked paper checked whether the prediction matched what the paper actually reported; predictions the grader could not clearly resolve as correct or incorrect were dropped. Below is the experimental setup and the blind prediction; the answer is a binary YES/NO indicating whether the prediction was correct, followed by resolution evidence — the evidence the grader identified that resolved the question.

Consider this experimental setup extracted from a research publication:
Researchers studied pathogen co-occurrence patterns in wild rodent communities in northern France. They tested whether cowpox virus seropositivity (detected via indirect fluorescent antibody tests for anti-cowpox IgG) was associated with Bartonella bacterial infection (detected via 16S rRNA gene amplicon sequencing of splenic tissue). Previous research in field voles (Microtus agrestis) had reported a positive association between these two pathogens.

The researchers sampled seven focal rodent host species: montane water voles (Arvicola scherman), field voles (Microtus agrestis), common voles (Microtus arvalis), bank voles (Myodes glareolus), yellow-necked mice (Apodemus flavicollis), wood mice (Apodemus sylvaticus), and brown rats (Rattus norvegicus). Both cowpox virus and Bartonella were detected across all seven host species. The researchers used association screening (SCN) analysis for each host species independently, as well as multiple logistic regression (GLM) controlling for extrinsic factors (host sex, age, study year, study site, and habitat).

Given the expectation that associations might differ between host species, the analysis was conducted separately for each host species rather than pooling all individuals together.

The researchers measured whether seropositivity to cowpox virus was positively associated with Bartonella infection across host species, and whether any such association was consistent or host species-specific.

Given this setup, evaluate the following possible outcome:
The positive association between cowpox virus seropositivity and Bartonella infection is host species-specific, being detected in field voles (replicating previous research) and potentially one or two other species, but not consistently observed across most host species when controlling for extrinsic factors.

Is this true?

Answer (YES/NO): NO